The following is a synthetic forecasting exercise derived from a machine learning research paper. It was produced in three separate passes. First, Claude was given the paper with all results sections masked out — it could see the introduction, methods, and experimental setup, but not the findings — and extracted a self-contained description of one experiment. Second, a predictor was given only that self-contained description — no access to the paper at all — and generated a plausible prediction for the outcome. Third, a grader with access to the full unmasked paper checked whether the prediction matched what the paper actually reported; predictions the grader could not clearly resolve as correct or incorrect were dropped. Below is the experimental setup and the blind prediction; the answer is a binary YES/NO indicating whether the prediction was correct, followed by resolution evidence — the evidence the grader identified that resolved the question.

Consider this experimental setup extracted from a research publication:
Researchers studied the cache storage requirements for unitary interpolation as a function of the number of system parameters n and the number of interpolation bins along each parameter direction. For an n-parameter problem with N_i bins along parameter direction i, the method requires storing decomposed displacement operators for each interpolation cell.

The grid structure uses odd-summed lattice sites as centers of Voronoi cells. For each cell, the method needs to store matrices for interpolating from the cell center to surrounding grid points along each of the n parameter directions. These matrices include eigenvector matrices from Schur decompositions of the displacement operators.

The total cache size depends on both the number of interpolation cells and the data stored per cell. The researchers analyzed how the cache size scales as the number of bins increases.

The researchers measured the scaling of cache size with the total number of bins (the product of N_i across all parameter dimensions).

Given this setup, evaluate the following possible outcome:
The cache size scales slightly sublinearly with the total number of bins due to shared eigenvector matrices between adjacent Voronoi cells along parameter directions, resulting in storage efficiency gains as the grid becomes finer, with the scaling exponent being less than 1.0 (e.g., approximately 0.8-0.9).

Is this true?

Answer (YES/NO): NO